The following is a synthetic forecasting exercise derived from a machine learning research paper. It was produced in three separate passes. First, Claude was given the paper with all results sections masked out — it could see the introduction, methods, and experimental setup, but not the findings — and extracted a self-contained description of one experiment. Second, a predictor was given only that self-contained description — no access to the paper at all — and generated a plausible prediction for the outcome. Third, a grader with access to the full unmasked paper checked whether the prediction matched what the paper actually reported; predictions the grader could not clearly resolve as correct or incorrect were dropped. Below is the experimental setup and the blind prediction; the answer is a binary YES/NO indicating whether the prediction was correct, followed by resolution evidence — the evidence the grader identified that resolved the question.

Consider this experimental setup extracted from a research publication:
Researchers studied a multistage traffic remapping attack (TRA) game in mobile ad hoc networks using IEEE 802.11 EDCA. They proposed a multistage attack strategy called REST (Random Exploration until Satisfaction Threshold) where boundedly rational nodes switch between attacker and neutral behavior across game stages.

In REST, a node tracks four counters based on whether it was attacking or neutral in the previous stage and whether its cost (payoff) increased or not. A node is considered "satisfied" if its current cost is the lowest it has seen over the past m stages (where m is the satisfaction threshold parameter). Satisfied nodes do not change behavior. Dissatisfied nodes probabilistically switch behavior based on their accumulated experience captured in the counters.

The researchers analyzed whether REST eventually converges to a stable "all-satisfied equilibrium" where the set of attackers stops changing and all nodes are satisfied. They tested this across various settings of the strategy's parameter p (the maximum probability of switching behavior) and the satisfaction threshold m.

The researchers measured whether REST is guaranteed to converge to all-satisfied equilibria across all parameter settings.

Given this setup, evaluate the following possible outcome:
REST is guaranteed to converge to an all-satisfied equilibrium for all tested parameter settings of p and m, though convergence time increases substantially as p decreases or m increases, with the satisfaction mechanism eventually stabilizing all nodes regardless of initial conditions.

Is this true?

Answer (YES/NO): NO